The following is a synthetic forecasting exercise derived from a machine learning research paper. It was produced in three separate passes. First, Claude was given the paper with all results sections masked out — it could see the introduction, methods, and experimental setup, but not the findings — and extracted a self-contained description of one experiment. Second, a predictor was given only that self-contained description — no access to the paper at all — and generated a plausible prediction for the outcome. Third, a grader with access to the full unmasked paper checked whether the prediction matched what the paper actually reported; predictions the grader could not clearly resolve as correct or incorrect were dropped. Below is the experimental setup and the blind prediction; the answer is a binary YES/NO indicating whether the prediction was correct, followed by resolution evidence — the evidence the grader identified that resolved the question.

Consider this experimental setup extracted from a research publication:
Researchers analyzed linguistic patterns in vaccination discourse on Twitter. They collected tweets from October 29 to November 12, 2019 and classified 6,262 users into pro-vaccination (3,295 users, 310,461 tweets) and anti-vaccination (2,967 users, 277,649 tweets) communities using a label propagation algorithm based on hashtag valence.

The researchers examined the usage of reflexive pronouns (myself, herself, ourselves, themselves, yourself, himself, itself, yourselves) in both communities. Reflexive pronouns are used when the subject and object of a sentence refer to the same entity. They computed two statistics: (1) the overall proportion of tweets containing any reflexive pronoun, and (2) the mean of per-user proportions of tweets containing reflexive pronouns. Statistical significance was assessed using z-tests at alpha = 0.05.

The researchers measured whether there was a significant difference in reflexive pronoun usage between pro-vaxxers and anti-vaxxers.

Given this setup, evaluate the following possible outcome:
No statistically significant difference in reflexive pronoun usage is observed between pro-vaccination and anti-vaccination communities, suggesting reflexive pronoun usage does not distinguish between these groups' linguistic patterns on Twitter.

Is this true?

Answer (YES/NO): NO